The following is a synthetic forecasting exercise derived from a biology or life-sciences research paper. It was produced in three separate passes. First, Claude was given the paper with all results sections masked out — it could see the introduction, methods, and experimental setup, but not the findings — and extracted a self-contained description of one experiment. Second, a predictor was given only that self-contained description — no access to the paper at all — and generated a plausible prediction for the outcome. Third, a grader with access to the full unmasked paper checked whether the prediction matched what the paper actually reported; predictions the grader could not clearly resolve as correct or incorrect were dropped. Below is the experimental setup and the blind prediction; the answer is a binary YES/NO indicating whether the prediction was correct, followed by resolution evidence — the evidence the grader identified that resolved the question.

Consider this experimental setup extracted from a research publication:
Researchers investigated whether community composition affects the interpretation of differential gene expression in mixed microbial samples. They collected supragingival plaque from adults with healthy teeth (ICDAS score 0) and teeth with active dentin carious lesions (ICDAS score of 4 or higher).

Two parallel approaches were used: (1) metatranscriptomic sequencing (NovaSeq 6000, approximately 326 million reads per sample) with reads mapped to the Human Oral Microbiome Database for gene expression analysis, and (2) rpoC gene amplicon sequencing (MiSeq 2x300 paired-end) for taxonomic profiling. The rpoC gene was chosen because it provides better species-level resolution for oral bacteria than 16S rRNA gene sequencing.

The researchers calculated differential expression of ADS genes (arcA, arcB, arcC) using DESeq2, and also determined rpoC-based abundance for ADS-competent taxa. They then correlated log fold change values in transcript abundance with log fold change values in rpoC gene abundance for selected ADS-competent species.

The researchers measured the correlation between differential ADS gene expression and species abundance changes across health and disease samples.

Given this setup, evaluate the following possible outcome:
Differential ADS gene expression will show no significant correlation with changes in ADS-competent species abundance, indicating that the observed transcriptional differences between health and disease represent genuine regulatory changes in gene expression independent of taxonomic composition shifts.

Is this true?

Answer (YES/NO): NO